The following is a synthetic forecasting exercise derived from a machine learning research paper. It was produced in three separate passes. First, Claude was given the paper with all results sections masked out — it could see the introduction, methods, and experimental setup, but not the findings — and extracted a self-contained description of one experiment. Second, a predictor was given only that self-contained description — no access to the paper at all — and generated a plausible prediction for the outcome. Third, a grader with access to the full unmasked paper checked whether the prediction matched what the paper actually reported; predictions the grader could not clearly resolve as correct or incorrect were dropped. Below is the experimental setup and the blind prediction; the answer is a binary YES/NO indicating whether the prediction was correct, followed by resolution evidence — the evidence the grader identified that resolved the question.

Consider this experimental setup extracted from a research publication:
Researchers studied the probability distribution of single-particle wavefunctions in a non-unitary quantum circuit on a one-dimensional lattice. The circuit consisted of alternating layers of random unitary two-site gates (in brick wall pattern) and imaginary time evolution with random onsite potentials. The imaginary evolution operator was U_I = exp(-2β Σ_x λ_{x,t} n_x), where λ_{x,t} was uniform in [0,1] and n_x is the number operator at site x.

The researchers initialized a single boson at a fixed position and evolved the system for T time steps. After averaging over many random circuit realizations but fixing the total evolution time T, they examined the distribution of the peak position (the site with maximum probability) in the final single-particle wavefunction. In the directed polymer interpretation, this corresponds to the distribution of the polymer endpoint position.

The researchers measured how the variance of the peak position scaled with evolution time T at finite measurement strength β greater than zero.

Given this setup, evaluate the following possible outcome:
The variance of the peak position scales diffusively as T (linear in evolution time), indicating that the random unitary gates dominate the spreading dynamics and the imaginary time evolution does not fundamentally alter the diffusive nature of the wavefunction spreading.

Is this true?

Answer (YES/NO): NO